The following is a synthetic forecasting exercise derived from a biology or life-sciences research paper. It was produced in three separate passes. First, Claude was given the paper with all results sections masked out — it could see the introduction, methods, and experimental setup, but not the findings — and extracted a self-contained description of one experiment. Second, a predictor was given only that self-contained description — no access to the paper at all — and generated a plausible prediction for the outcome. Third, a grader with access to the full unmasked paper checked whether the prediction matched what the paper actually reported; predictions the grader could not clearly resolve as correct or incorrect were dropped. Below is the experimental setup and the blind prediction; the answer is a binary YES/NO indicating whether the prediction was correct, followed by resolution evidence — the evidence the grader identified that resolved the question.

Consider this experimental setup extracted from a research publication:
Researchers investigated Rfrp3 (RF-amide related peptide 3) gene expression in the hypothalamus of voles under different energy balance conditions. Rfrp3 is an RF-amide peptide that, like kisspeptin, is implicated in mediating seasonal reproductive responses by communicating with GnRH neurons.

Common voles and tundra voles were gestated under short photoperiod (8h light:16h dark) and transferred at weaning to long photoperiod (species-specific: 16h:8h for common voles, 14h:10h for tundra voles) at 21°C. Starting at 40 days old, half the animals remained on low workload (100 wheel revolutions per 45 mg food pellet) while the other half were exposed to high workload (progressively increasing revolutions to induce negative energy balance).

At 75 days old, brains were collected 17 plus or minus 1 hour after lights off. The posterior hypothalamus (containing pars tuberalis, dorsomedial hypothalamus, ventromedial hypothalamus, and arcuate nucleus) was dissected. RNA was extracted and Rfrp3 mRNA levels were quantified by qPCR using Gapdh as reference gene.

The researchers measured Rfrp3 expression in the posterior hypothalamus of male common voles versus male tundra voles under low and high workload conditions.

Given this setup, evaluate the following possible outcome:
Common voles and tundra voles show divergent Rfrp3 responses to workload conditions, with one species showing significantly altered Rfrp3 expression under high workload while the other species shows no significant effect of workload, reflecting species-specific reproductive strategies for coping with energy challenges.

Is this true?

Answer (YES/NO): NO